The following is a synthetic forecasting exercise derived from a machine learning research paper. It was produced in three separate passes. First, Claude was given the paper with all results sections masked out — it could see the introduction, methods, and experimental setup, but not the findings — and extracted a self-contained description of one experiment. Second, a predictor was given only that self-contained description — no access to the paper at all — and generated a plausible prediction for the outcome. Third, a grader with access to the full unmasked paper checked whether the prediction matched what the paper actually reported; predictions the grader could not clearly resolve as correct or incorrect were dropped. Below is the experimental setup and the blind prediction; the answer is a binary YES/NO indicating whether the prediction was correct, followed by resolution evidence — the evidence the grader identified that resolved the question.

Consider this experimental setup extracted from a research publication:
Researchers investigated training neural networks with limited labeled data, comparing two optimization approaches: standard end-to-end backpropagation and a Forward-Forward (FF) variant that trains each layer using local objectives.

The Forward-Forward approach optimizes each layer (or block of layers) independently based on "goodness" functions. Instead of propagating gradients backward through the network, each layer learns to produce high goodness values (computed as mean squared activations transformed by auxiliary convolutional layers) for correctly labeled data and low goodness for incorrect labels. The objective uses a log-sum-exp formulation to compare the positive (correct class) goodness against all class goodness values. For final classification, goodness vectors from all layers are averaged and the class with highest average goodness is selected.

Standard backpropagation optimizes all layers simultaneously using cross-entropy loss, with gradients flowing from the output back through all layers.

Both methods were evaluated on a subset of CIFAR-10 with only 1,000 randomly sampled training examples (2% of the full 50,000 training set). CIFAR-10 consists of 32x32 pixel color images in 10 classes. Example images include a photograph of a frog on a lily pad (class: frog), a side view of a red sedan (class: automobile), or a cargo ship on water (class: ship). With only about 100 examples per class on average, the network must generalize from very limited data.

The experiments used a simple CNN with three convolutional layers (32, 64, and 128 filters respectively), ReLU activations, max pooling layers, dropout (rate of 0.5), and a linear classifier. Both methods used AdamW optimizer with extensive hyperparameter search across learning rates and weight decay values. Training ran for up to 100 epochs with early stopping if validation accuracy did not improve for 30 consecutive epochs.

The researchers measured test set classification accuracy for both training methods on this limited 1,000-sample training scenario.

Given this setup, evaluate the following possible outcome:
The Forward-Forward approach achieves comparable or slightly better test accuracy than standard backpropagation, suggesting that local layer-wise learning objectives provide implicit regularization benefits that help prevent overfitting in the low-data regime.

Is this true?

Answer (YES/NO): YES